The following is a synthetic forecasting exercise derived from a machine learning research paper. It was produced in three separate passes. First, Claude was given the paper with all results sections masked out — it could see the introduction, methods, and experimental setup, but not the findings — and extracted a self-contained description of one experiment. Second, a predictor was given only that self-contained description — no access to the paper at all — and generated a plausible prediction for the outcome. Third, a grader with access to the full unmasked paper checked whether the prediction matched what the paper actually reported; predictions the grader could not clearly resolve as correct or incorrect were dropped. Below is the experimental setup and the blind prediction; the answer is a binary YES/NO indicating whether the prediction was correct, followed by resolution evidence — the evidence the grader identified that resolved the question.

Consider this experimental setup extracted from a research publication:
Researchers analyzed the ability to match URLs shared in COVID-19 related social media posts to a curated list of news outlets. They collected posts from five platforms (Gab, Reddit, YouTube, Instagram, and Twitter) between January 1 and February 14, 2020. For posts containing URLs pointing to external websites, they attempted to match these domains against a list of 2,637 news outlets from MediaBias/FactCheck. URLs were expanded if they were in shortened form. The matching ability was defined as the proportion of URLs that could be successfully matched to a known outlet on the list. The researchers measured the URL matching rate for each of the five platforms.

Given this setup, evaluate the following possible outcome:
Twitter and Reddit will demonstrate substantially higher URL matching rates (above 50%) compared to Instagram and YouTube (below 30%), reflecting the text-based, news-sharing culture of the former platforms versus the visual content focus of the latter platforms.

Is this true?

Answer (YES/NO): NO